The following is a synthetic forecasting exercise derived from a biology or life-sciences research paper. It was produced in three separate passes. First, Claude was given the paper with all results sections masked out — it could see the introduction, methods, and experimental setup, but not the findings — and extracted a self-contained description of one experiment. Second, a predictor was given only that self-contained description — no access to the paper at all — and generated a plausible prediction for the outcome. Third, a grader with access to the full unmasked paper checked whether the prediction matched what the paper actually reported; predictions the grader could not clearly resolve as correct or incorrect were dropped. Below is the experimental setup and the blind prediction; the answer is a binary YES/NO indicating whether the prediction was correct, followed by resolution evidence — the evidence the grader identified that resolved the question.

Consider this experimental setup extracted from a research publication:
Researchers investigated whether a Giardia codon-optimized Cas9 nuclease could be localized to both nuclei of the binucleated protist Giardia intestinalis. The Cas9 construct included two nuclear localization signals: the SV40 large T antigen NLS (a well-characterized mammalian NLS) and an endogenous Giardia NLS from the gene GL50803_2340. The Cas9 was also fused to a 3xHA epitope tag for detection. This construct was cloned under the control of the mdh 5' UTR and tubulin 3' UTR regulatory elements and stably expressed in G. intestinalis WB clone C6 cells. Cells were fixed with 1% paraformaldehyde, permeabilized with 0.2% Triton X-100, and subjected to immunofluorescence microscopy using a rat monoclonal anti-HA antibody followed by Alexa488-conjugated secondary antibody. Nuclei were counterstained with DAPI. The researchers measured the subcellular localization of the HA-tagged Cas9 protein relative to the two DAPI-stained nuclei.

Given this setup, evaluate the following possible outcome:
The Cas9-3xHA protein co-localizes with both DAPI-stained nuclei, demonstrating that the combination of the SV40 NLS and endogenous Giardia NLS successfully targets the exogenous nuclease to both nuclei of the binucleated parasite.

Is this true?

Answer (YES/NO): YES